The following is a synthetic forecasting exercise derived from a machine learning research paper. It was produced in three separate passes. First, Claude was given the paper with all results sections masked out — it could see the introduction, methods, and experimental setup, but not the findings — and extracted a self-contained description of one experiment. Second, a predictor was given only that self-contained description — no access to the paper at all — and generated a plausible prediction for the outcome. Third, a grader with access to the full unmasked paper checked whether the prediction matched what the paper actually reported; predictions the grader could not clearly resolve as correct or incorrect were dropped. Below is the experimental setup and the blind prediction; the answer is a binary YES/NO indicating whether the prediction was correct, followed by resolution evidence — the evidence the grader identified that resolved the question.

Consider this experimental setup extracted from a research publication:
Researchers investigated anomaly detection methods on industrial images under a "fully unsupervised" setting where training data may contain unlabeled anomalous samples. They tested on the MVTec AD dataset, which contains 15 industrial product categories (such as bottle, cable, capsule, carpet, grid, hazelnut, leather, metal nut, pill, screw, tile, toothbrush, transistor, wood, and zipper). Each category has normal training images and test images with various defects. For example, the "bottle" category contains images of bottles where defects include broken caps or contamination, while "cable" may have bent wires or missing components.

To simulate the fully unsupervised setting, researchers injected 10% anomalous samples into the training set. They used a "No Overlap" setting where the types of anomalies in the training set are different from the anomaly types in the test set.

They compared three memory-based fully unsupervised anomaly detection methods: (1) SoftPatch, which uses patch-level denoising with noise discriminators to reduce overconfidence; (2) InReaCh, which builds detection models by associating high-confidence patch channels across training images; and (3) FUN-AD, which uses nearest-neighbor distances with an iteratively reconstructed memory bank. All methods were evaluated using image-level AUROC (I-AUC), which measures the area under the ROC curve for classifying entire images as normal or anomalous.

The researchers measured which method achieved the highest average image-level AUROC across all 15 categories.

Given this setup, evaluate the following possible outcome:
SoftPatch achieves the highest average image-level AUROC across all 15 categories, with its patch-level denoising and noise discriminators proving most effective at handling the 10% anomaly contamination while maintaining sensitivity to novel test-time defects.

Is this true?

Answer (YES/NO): YES